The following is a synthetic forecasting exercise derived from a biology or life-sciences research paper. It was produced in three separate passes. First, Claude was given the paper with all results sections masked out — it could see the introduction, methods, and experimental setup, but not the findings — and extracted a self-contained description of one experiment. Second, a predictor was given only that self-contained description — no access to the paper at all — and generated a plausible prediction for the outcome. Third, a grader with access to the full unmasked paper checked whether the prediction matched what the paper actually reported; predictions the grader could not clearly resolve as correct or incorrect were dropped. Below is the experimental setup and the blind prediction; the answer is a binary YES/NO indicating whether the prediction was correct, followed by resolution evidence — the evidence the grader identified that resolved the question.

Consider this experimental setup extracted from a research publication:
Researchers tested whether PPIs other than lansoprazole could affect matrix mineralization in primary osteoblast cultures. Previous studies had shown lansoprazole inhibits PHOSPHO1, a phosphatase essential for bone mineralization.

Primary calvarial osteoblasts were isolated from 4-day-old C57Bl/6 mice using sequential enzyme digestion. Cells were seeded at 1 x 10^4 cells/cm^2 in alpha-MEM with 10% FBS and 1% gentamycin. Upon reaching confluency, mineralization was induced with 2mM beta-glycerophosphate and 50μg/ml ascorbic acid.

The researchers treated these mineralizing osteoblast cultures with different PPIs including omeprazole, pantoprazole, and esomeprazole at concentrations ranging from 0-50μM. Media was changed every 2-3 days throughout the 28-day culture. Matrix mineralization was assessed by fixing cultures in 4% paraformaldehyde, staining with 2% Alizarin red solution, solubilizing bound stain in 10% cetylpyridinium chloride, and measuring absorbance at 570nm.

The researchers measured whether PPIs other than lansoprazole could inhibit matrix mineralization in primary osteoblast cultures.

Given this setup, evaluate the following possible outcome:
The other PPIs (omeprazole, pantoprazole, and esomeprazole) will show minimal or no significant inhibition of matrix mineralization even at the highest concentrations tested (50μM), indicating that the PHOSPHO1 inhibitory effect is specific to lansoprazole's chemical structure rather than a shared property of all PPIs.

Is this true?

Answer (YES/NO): NO